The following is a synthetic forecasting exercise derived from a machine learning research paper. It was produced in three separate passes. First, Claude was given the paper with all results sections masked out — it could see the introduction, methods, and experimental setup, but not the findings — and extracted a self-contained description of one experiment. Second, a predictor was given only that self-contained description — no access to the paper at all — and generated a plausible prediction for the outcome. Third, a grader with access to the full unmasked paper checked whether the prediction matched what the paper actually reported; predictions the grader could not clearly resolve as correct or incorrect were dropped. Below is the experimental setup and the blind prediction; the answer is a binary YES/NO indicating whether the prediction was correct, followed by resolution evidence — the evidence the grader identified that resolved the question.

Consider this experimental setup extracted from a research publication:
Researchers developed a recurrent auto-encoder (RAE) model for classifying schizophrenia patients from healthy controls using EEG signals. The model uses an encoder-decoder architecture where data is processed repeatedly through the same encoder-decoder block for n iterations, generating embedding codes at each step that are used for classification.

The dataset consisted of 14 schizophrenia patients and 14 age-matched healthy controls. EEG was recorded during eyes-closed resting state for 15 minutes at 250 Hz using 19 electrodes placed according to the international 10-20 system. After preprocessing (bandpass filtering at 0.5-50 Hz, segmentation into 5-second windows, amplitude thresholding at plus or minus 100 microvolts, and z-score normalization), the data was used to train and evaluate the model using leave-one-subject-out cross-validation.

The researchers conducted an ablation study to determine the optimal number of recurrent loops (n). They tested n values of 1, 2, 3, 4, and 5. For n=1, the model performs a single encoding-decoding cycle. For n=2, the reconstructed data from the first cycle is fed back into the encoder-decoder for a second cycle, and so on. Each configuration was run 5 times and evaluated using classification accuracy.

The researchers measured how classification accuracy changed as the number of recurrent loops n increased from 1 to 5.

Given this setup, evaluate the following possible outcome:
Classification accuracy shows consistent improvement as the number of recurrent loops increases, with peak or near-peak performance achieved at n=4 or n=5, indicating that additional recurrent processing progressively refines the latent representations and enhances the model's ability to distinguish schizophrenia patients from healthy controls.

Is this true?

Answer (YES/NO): NO